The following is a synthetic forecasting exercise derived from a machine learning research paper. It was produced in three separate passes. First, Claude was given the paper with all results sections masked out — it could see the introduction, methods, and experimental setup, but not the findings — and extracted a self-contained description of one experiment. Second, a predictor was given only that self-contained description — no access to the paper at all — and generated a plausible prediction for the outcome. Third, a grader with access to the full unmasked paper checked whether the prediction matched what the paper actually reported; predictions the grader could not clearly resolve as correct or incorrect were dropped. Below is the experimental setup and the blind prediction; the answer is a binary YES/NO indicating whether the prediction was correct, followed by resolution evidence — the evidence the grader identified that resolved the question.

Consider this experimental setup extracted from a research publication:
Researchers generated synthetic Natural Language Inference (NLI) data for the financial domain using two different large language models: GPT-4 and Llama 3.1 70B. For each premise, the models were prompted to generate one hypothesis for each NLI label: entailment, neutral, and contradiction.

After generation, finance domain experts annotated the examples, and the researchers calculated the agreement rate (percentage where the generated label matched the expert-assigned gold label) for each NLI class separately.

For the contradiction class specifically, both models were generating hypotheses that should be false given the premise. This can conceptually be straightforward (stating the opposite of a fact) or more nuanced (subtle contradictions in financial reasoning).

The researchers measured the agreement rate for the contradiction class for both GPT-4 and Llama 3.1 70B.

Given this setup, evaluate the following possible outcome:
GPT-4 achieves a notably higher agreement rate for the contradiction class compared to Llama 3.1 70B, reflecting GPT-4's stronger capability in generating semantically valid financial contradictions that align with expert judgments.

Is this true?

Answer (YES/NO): NO